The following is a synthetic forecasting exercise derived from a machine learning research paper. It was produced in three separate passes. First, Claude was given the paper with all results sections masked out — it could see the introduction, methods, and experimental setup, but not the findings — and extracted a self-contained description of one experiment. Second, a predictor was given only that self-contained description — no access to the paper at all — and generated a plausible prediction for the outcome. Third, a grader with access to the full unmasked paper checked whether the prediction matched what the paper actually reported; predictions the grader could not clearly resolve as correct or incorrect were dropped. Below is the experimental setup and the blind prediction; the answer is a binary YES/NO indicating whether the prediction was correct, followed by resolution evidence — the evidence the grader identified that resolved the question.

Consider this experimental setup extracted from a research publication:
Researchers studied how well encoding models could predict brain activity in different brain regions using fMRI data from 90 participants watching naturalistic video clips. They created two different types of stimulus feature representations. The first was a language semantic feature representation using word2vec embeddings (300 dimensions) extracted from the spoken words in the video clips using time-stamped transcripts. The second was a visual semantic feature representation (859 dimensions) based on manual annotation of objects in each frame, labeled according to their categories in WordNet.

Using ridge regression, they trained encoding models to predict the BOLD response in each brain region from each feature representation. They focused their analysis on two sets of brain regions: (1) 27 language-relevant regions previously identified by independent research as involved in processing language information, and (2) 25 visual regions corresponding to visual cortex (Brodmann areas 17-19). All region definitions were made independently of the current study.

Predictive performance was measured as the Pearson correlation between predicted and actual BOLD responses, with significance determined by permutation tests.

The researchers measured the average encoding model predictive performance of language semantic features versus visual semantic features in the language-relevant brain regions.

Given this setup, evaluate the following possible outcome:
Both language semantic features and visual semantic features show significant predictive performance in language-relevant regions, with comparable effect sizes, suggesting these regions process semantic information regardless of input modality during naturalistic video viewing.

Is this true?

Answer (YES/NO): NO